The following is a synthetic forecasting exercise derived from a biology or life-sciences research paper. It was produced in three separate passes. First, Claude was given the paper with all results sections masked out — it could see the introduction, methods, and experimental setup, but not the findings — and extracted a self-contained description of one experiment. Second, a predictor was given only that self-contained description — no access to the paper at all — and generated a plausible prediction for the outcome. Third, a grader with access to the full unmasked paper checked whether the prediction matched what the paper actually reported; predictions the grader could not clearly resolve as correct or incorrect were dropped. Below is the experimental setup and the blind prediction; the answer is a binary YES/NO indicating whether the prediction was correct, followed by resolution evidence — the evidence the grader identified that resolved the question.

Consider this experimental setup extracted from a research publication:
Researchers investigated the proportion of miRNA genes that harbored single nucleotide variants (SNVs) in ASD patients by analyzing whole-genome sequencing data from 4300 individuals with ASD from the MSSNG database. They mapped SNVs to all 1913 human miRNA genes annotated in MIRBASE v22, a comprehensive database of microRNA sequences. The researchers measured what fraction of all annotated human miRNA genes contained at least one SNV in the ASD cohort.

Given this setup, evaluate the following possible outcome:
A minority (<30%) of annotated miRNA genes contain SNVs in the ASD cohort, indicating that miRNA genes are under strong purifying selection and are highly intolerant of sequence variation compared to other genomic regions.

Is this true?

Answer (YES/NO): NO